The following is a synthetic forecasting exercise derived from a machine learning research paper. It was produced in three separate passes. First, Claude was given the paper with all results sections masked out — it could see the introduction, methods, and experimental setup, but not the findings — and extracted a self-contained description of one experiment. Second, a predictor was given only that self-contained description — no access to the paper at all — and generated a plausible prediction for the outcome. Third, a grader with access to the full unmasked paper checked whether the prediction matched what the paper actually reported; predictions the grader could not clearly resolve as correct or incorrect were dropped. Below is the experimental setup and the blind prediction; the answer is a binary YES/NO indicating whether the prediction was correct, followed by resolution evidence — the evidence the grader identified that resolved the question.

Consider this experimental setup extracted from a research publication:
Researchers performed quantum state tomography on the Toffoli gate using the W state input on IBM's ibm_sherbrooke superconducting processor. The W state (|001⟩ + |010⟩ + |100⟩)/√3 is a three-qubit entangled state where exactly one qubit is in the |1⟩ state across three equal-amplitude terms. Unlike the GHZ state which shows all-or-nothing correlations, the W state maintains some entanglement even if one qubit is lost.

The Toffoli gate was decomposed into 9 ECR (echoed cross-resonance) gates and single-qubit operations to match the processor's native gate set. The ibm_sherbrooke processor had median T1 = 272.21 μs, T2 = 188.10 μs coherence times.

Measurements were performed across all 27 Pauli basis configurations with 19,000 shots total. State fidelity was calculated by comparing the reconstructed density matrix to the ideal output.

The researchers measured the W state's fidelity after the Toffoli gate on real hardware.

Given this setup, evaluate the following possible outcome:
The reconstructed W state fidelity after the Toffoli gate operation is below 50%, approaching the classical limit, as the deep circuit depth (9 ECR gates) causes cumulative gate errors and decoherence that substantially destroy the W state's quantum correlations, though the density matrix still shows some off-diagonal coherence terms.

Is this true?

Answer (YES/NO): NO